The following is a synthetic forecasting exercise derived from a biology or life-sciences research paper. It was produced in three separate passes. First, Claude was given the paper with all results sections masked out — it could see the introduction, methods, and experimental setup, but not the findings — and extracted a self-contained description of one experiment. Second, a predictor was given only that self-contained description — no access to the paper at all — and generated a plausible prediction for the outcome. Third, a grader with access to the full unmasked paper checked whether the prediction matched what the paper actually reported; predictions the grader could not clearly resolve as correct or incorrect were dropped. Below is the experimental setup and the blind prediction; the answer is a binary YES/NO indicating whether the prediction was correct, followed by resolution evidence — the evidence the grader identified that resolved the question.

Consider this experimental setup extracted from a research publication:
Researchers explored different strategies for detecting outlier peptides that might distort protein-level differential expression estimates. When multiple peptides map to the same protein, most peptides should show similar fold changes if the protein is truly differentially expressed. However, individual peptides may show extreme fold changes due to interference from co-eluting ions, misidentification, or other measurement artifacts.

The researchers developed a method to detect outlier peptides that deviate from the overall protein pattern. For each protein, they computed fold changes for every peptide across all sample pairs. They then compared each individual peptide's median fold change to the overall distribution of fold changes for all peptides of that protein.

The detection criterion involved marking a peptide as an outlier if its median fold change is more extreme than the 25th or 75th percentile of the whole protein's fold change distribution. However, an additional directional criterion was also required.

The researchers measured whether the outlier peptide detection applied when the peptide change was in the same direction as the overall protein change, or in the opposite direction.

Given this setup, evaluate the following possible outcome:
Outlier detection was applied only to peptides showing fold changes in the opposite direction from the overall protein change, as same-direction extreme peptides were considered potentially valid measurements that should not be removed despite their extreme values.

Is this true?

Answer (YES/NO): NO